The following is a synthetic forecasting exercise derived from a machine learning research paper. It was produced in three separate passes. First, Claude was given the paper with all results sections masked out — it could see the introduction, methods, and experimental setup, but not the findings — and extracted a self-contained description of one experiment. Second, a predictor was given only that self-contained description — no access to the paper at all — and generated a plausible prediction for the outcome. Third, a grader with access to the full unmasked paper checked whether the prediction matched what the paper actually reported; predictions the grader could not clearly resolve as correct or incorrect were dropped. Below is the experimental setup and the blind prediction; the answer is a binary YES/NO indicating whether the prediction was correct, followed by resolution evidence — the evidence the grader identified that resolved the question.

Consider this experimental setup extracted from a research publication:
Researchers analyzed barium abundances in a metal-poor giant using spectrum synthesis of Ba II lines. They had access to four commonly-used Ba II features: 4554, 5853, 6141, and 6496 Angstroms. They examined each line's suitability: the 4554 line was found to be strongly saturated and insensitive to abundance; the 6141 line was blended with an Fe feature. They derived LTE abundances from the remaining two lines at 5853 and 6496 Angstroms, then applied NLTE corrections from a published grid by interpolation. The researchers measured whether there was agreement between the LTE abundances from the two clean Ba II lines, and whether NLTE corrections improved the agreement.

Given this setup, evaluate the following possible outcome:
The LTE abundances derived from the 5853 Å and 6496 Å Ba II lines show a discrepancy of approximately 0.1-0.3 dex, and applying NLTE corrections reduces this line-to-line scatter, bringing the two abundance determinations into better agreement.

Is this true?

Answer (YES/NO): YES